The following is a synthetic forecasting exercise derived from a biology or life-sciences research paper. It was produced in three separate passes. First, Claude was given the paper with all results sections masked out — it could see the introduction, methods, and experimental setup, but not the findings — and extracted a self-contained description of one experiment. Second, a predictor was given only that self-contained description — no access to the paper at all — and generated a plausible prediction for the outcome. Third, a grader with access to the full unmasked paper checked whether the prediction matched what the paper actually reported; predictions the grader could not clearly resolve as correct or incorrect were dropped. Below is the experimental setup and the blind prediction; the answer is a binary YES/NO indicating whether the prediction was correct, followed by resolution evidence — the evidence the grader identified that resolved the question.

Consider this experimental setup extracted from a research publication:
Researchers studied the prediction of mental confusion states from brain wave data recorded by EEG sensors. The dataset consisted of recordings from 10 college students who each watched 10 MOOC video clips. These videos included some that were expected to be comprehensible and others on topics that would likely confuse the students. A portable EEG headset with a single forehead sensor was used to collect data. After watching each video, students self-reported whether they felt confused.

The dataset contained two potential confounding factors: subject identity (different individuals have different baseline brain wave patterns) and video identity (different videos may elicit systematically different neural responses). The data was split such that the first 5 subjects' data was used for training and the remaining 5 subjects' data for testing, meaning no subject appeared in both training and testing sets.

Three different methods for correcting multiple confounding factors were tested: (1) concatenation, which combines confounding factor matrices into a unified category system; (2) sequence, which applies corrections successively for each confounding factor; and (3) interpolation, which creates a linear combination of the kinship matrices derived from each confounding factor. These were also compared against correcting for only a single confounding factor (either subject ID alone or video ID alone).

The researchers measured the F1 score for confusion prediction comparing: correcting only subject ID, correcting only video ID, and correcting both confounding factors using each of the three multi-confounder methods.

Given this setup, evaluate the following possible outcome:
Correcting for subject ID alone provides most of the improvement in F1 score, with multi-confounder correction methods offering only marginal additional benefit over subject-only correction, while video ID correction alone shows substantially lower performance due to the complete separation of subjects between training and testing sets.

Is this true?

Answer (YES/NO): NO